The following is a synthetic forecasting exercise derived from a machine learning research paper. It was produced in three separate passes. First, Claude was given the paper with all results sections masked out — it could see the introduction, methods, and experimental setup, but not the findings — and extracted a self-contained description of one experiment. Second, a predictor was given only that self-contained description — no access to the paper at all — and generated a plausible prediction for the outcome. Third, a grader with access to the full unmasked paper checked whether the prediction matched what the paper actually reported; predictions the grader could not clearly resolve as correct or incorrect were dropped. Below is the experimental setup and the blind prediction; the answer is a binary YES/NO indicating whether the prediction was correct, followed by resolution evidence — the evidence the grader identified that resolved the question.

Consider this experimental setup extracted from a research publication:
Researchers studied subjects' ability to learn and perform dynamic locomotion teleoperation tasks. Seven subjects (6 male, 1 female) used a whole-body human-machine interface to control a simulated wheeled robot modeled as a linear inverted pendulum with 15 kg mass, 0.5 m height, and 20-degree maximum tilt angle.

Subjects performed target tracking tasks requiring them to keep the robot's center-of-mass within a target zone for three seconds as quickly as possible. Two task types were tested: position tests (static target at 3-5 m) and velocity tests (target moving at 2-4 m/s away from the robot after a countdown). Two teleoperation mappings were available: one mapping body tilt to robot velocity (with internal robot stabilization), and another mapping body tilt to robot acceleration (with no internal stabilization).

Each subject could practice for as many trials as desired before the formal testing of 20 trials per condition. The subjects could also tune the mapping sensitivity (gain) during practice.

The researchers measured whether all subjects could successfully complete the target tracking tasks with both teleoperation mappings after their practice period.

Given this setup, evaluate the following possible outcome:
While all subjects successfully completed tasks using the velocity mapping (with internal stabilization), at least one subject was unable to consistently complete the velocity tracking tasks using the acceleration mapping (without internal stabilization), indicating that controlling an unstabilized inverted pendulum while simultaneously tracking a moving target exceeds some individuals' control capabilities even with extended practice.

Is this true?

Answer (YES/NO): NO